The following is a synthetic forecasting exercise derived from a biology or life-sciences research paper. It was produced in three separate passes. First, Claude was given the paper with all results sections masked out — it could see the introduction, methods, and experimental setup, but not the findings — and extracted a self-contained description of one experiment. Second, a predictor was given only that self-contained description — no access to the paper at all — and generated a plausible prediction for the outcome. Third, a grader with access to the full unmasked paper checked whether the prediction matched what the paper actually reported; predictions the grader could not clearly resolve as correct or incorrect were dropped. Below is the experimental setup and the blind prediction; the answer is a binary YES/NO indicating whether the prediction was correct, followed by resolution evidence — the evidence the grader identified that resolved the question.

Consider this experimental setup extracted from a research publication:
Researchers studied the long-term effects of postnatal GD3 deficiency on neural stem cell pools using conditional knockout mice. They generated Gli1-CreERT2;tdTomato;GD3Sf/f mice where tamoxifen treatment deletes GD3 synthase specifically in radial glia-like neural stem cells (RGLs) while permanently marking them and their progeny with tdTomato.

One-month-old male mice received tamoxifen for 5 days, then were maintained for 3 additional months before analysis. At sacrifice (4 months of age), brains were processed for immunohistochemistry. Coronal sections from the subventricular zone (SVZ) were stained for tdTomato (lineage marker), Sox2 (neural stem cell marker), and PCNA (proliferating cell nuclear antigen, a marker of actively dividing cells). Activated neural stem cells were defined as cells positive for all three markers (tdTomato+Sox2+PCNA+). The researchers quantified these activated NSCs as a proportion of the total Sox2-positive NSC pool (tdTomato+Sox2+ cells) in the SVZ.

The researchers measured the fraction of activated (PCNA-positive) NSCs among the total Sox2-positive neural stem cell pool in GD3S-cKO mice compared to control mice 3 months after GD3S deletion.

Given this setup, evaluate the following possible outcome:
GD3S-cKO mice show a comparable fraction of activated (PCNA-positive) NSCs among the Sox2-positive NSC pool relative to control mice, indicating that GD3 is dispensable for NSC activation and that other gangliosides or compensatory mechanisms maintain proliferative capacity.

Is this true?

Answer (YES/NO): NO